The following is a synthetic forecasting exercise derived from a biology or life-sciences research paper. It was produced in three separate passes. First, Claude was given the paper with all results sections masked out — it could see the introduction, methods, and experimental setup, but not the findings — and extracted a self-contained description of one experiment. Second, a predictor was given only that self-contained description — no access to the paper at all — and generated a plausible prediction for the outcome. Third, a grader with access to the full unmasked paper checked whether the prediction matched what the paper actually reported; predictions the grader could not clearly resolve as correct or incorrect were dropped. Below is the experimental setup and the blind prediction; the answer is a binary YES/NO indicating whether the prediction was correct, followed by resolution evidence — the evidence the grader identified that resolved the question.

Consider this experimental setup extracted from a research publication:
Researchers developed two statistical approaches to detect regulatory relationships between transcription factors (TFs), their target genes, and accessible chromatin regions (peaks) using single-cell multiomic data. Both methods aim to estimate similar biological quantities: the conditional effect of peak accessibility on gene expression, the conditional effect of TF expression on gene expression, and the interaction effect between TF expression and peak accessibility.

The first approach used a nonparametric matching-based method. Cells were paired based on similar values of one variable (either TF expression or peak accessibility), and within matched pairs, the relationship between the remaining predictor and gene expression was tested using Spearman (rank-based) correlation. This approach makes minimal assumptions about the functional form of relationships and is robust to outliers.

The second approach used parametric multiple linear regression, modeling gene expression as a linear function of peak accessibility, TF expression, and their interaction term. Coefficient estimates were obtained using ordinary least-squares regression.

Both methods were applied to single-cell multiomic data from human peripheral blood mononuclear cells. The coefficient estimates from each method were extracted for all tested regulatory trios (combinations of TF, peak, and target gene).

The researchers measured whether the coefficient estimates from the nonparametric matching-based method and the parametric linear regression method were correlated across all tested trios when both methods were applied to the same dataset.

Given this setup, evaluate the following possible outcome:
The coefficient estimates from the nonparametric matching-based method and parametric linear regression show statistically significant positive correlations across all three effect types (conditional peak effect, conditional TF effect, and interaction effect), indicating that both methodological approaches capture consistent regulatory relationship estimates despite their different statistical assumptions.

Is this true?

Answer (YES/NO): YES